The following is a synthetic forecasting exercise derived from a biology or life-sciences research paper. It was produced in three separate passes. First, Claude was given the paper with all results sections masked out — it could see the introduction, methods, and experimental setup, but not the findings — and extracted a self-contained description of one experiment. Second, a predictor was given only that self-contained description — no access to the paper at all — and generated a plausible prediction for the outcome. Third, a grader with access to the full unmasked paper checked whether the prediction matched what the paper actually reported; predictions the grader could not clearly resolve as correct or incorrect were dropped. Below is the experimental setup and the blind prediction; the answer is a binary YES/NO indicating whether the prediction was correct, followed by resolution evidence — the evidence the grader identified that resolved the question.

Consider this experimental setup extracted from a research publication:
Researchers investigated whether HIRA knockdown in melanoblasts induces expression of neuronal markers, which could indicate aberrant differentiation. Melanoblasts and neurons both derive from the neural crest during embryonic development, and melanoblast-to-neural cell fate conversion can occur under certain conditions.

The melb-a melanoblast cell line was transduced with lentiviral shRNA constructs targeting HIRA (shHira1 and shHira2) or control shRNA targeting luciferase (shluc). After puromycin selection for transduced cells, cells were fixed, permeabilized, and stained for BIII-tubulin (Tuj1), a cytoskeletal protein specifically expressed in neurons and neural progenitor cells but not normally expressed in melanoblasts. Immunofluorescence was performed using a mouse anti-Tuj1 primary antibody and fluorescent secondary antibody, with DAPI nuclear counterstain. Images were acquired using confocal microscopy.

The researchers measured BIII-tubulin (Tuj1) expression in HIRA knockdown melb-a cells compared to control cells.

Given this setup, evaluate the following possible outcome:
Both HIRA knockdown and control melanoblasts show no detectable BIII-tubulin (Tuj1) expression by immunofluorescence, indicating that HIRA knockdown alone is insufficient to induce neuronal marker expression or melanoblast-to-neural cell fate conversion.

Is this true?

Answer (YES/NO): NO